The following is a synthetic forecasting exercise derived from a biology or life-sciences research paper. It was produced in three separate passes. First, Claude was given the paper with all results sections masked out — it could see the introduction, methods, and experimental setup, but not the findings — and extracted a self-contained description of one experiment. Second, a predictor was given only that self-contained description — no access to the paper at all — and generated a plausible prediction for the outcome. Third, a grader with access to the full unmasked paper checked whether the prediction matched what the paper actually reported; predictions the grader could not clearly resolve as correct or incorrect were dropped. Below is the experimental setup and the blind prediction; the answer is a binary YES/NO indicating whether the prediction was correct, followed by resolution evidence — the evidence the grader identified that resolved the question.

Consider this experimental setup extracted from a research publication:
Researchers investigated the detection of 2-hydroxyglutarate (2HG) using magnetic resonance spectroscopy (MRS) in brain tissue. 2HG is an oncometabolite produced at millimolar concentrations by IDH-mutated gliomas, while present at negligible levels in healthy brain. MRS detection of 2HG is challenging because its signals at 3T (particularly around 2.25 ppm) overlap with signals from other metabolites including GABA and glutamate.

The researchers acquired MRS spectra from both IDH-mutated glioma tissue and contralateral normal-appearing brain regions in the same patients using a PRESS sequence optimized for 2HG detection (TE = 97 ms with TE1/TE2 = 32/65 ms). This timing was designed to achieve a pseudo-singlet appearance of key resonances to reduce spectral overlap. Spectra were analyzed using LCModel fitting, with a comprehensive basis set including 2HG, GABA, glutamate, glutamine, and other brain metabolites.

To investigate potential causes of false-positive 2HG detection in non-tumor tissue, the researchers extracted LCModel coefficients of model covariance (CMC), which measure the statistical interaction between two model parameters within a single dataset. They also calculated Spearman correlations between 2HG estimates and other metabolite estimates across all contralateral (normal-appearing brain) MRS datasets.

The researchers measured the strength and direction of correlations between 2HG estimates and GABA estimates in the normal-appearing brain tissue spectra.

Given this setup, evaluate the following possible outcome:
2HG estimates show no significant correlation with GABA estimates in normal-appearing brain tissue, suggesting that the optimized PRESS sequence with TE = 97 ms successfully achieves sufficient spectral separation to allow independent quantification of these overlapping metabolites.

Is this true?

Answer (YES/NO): NO